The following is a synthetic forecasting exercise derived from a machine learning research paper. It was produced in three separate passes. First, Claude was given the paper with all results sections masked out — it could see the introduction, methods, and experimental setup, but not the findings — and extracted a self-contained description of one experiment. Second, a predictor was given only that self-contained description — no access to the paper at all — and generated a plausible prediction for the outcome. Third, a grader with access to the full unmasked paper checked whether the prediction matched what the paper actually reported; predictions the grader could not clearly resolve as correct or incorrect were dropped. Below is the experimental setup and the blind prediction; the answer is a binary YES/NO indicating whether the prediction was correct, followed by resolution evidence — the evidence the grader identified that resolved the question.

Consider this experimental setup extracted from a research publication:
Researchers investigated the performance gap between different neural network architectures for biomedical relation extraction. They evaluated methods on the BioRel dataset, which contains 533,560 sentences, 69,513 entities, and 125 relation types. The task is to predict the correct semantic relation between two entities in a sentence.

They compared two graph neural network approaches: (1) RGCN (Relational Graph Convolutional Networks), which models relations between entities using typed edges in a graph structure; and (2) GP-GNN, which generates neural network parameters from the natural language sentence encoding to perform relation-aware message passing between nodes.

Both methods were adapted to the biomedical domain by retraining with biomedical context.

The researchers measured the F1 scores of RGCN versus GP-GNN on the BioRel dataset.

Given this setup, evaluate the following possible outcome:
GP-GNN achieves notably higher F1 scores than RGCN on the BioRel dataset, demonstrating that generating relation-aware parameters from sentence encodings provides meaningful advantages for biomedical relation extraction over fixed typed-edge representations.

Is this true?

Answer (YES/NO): YES